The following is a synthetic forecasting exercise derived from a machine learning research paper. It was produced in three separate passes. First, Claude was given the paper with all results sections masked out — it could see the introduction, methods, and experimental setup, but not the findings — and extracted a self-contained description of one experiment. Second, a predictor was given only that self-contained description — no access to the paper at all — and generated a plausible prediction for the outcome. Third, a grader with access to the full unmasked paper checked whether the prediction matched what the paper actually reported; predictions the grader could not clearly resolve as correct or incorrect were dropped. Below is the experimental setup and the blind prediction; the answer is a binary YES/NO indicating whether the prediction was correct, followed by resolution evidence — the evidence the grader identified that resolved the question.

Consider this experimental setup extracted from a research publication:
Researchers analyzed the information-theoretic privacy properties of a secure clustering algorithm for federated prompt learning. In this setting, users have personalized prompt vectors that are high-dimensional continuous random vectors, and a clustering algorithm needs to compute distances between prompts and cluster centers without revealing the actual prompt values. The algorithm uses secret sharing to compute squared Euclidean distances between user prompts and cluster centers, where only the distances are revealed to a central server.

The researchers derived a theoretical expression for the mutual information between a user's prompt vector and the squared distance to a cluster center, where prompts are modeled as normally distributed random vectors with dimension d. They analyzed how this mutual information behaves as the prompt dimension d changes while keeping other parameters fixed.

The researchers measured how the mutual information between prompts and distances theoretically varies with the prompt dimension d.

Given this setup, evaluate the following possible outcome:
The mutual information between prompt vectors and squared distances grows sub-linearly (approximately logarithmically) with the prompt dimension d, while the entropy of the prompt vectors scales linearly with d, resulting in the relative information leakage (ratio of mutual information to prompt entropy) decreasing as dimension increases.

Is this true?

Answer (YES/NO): YES